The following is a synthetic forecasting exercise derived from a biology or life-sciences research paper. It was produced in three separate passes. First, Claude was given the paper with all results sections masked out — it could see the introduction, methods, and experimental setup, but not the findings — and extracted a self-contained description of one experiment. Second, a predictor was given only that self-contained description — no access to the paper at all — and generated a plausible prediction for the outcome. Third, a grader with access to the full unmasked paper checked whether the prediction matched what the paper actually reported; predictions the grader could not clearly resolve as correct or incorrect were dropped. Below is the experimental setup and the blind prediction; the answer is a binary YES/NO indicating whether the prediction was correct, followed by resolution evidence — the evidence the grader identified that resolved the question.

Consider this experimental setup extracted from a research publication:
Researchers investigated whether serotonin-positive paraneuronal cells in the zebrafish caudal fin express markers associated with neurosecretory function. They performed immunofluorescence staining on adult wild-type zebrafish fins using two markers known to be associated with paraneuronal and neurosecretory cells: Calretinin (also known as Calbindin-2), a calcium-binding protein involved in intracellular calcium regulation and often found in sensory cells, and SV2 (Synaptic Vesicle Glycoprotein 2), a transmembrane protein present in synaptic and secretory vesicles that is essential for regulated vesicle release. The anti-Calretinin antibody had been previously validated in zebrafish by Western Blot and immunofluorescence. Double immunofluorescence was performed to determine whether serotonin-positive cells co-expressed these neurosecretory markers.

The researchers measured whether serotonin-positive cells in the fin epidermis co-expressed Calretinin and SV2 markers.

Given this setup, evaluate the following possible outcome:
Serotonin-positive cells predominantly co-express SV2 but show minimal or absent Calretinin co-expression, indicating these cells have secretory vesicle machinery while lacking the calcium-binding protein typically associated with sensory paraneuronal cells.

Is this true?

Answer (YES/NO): NO